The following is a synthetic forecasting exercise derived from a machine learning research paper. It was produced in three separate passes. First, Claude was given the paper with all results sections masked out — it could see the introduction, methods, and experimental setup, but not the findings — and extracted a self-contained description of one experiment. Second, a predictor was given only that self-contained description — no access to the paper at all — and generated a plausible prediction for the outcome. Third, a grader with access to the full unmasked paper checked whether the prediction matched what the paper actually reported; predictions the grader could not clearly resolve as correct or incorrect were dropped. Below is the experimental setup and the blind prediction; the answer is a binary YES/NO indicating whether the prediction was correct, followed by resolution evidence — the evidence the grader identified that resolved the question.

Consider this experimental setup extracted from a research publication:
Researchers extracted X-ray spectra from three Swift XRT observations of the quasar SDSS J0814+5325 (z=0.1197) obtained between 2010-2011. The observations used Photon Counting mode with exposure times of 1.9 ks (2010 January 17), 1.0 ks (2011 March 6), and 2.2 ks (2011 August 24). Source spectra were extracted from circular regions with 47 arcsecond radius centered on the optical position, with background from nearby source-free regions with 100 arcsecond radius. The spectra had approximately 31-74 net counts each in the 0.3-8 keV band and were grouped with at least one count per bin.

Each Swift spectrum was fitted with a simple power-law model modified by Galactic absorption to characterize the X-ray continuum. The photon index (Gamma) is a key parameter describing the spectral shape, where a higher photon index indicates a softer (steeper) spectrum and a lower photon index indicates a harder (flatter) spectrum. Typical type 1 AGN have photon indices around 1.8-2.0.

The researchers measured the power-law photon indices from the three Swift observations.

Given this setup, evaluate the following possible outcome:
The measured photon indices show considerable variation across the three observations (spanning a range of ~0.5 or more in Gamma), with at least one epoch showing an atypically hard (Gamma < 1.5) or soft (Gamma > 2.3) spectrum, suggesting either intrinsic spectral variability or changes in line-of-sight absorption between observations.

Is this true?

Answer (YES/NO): YES